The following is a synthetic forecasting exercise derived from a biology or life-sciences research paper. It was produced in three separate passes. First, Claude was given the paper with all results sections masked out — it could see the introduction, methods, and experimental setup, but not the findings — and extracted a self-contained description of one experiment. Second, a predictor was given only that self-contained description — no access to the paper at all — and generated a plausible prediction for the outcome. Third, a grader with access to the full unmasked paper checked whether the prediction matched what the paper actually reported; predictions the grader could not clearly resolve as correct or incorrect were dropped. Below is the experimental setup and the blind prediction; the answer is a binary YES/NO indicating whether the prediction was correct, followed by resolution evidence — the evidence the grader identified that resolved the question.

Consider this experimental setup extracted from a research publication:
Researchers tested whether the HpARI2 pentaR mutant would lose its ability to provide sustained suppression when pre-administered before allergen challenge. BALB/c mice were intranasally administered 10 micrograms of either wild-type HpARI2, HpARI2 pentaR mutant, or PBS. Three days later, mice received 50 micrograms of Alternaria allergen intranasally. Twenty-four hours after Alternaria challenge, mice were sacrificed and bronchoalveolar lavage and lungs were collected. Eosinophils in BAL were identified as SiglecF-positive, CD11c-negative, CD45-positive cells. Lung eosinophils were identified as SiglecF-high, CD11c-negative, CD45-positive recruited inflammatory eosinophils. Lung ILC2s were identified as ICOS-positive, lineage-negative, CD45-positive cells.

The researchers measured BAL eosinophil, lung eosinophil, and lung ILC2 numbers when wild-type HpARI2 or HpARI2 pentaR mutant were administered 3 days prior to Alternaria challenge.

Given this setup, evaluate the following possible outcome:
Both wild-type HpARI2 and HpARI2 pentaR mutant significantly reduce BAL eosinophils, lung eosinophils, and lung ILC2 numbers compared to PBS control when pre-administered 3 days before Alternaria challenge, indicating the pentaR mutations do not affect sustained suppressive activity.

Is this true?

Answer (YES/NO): NO